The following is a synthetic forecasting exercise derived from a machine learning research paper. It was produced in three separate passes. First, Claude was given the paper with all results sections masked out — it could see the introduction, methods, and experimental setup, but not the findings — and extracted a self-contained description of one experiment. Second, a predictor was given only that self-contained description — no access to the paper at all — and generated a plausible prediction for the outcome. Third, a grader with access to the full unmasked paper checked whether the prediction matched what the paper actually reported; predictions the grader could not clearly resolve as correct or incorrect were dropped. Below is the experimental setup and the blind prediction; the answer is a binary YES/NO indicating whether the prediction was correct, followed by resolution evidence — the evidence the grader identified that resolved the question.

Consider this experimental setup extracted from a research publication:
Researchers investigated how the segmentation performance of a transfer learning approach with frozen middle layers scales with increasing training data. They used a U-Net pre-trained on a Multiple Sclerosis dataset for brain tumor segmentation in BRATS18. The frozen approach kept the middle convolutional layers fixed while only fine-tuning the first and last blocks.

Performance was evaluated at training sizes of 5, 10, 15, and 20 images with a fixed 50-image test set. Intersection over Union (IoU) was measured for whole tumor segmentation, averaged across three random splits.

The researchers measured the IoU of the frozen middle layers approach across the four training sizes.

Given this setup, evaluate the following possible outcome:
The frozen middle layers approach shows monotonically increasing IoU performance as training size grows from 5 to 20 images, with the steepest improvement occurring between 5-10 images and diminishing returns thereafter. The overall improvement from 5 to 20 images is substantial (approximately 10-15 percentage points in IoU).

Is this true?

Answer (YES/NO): NO